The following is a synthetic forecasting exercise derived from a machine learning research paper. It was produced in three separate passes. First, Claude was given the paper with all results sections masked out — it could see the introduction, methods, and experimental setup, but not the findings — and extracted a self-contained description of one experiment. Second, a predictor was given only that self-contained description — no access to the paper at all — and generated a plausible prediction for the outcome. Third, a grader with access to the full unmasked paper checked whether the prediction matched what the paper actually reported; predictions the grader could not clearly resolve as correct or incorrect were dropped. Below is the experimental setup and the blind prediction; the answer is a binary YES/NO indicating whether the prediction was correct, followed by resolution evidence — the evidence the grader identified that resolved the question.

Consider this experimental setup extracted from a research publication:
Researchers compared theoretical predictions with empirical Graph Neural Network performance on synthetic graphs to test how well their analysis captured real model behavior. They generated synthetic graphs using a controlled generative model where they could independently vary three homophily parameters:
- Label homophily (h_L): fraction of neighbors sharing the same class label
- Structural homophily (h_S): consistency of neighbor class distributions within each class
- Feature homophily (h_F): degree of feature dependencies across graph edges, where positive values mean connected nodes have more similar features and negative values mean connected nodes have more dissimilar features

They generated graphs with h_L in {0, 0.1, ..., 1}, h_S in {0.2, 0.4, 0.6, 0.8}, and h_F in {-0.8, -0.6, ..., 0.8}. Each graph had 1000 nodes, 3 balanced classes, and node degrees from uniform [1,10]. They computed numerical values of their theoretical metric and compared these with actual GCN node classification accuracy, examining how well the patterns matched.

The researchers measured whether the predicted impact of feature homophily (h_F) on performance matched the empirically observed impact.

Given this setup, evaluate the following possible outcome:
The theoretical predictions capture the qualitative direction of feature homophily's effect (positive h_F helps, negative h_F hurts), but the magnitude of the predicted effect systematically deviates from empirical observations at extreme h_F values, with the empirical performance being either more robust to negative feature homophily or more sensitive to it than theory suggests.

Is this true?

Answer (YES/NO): NO